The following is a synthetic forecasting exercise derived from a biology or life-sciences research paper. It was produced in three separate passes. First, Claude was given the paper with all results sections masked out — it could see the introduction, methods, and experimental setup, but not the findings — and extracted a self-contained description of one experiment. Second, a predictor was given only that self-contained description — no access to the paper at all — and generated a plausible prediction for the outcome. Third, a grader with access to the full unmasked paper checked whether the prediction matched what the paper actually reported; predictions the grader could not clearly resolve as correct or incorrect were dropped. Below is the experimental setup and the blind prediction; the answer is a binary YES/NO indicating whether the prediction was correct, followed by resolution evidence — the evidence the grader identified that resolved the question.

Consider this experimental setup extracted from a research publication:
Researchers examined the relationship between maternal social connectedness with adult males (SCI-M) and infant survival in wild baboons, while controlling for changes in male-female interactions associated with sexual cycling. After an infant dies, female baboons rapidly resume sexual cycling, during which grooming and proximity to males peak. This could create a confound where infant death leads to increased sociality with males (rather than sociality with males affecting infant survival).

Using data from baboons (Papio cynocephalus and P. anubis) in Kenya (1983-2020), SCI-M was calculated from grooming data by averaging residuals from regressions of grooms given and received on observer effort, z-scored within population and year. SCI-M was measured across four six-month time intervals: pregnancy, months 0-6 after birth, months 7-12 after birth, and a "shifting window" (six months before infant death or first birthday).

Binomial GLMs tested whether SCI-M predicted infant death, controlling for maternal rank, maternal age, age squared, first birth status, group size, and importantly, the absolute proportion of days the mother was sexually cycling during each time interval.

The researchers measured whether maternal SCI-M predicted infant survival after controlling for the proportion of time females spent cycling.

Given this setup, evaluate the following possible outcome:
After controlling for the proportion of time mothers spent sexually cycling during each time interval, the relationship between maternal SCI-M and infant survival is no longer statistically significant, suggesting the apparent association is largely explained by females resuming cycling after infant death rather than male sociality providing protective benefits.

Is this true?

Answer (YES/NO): NO